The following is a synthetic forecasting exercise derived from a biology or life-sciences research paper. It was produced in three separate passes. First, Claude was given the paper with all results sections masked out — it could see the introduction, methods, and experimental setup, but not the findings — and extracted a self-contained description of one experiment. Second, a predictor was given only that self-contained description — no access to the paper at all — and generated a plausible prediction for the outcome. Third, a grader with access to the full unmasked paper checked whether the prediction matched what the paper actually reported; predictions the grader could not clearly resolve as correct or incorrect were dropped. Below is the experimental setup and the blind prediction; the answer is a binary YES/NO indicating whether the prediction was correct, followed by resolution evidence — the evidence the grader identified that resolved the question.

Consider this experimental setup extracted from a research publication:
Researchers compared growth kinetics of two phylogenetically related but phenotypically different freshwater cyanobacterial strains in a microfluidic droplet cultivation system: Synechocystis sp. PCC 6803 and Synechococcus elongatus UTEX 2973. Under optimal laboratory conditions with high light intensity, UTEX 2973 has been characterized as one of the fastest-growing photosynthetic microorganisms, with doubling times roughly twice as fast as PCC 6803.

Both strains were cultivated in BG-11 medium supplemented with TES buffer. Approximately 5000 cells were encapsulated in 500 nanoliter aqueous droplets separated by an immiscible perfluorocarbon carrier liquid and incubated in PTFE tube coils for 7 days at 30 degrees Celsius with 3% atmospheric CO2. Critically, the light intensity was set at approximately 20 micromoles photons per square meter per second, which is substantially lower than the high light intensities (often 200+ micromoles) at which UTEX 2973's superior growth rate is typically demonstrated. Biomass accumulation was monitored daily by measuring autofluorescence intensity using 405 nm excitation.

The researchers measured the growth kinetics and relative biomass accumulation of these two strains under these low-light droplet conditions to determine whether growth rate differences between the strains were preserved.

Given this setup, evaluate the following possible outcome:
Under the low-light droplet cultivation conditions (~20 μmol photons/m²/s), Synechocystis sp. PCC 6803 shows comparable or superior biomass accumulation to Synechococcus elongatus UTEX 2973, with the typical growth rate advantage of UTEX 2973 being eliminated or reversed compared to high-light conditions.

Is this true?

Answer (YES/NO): NO